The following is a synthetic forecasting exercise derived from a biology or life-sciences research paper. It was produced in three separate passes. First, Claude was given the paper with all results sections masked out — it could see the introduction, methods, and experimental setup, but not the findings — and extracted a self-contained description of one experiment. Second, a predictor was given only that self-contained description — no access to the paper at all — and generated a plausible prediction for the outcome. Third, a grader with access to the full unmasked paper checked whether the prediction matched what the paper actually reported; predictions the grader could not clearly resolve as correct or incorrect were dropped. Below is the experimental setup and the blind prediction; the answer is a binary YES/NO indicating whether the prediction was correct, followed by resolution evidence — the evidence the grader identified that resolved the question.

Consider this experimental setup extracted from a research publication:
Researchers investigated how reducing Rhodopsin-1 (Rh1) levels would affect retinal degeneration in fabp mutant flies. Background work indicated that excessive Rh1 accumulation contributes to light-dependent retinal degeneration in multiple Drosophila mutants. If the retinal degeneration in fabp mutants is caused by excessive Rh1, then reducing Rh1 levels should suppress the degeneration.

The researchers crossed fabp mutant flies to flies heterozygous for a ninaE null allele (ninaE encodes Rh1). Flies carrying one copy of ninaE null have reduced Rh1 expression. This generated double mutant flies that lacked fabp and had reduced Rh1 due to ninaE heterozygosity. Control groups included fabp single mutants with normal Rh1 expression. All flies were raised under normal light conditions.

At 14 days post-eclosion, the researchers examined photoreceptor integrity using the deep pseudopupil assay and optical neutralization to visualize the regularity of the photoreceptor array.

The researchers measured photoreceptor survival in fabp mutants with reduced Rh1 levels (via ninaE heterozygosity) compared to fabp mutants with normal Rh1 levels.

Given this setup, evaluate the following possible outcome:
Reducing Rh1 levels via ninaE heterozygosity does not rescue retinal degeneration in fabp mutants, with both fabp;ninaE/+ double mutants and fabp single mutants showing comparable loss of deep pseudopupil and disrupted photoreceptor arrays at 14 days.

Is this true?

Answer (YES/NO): NO